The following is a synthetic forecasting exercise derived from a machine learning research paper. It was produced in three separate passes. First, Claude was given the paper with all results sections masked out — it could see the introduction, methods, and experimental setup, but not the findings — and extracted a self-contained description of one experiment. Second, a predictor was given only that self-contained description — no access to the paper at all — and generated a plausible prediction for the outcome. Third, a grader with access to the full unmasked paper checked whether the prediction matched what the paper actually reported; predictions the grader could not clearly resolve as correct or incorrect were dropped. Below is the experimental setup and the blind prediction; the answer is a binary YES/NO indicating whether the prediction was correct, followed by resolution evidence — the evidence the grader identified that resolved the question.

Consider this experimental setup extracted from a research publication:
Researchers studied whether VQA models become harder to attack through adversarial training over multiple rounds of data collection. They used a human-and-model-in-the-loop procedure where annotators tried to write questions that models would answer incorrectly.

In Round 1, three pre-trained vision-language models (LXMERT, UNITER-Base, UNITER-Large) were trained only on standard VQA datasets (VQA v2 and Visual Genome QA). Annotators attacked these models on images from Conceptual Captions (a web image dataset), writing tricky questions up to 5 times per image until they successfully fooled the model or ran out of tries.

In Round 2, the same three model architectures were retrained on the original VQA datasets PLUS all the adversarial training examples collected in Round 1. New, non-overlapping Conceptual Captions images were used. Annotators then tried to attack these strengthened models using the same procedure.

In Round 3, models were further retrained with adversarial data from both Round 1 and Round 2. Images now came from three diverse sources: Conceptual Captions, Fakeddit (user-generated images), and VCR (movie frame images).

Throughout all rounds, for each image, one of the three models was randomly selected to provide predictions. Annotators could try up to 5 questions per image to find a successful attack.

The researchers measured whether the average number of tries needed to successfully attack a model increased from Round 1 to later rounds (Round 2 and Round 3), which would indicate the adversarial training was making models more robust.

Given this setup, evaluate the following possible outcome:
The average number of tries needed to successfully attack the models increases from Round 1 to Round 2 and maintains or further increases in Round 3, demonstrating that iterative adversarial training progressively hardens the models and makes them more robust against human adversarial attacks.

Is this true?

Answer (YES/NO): NO